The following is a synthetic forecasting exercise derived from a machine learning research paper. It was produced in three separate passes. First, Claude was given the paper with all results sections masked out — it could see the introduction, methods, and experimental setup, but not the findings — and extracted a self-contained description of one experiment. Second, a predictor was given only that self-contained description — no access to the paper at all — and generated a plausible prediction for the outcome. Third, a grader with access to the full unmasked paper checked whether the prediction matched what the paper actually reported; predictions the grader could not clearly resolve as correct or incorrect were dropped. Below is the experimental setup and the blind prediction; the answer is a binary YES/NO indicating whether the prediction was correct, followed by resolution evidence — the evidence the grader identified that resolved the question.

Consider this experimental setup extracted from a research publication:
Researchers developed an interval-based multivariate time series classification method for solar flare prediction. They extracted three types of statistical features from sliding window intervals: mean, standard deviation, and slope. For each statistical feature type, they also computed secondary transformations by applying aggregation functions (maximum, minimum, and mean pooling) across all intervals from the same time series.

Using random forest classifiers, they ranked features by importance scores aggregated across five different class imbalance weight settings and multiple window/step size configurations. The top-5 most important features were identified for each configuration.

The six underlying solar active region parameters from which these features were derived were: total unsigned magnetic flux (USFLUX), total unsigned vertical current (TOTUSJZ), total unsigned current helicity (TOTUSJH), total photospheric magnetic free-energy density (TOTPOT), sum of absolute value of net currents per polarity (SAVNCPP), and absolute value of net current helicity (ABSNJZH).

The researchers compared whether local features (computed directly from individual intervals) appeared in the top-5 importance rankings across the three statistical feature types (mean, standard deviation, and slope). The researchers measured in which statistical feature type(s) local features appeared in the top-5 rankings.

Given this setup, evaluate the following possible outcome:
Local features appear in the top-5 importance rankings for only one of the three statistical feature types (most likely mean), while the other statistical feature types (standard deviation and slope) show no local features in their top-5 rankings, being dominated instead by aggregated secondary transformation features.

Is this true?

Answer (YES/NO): NO